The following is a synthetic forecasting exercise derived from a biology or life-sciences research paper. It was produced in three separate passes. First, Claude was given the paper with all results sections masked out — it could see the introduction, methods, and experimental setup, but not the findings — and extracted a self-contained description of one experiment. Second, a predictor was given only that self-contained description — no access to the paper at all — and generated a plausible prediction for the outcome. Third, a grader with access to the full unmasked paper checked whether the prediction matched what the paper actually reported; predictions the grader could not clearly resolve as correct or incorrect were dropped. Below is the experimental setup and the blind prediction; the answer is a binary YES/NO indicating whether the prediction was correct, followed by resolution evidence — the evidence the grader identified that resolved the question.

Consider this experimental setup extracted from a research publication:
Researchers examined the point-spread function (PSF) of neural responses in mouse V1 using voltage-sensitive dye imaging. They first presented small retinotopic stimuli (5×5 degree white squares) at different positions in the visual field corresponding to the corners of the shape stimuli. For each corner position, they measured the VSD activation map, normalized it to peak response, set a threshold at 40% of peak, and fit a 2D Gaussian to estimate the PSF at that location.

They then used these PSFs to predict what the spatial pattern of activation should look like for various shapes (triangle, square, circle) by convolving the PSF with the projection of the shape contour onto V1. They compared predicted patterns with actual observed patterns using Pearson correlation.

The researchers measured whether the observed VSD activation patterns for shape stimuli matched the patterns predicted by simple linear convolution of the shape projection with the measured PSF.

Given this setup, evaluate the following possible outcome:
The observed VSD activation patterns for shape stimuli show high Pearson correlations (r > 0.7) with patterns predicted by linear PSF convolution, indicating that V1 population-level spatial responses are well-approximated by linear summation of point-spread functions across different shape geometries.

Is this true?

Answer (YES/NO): NO